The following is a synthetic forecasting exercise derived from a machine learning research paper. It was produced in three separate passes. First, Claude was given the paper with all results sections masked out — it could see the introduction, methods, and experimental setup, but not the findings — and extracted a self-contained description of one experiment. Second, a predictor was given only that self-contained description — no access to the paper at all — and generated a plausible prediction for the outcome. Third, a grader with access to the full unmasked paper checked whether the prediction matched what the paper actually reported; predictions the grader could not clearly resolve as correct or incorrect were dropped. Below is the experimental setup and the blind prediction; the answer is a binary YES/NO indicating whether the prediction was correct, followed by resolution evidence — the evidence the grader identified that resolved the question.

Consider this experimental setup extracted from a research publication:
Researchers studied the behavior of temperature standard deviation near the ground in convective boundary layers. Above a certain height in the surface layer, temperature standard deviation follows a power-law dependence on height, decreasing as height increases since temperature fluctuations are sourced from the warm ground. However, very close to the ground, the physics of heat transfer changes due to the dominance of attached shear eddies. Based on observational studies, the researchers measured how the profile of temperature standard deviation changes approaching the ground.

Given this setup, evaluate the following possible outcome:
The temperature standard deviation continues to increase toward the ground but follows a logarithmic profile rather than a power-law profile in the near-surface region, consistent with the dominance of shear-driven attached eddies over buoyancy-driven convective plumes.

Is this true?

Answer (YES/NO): NO